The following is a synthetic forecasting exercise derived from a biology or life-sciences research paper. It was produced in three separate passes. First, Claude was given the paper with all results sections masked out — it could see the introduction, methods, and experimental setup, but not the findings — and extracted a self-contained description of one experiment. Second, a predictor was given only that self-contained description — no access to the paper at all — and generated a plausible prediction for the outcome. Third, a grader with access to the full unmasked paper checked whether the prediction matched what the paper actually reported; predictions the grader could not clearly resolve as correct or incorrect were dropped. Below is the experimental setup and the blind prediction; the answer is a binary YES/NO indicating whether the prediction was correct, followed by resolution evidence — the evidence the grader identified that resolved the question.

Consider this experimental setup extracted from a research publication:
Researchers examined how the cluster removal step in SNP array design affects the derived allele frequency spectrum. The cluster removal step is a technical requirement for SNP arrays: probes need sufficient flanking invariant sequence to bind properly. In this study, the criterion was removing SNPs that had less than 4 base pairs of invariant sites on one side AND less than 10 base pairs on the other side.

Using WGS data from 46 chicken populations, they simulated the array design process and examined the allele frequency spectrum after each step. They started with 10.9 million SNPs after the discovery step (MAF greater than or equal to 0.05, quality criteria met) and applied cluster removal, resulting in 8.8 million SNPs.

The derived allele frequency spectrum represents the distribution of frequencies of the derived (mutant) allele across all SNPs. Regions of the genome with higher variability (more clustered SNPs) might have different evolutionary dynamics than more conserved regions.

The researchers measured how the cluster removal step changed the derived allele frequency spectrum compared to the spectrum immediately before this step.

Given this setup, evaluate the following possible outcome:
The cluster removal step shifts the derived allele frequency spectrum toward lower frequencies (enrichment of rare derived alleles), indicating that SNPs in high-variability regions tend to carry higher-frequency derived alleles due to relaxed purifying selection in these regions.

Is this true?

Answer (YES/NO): NO